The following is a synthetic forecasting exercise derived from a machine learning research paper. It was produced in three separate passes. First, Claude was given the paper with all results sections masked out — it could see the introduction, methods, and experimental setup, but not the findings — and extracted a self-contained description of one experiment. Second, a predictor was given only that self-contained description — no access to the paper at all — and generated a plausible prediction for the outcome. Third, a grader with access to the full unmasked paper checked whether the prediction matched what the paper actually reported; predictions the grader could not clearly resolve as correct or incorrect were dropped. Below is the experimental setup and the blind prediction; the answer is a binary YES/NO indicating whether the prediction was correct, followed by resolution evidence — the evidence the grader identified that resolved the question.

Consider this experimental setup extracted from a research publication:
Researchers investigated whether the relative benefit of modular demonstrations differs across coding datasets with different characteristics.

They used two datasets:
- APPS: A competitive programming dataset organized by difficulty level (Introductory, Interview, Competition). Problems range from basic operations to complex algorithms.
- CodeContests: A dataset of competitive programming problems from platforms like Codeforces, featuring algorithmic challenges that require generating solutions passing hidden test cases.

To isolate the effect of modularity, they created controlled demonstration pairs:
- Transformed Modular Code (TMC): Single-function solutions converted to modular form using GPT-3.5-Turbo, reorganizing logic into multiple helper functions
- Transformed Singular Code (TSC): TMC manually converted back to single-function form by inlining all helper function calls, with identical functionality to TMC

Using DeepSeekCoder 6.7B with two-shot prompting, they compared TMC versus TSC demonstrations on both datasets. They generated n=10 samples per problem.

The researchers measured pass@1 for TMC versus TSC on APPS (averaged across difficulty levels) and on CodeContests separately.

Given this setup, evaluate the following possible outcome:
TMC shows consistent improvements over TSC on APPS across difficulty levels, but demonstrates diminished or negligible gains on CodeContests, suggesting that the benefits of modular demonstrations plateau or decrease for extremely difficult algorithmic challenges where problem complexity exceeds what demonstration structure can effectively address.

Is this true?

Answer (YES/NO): NO